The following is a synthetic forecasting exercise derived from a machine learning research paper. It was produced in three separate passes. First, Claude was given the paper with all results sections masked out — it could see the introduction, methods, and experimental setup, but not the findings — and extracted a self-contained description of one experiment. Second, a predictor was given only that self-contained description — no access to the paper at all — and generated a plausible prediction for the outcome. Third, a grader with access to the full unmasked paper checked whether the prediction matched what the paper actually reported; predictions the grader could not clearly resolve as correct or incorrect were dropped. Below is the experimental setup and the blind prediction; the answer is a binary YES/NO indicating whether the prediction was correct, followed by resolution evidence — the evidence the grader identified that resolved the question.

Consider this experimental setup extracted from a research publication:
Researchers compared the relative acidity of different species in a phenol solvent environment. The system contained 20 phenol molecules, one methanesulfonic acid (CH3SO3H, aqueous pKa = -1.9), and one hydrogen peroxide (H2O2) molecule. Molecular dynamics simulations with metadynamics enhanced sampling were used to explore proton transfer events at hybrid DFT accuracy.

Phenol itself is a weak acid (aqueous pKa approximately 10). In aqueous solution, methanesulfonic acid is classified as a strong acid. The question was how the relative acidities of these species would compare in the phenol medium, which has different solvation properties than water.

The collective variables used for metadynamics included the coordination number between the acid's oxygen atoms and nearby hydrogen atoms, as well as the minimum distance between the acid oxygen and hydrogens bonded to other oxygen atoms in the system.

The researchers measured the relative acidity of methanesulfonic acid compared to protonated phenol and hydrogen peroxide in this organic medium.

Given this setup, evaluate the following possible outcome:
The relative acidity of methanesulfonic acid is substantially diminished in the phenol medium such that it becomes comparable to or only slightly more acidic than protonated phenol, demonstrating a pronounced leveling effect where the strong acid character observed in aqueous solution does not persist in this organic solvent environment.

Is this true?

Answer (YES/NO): NO